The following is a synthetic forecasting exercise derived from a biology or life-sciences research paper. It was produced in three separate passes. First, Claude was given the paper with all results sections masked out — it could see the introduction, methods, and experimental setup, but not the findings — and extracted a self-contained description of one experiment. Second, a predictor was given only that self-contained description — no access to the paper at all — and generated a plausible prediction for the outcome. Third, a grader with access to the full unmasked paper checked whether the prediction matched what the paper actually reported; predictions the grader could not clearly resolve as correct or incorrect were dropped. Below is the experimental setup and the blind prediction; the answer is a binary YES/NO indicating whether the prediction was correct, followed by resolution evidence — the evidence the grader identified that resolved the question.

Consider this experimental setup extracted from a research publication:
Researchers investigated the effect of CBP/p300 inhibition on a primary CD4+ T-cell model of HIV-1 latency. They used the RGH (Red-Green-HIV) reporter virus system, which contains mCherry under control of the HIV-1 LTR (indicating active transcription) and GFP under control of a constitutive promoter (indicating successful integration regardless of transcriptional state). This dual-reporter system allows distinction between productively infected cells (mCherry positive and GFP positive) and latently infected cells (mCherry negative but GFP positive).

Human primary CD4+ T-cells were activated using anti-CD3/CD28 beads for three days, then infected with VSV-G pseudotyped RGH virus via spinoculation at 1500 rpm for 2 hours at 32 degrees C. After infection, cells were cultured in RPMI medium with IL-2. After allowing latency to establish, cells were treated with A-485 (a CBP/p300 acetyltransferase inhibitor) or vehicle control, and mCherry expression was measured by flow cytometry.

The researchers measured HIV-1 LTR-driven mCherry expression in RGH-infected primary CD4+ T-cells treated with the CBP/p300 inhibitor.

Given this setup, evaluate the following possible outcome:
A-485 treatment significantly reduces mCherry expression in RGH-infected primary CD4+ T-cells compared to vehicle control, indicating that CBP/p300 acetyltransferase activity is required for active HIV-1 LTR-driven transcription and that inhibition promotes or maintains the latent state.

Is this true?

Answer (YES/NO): NO